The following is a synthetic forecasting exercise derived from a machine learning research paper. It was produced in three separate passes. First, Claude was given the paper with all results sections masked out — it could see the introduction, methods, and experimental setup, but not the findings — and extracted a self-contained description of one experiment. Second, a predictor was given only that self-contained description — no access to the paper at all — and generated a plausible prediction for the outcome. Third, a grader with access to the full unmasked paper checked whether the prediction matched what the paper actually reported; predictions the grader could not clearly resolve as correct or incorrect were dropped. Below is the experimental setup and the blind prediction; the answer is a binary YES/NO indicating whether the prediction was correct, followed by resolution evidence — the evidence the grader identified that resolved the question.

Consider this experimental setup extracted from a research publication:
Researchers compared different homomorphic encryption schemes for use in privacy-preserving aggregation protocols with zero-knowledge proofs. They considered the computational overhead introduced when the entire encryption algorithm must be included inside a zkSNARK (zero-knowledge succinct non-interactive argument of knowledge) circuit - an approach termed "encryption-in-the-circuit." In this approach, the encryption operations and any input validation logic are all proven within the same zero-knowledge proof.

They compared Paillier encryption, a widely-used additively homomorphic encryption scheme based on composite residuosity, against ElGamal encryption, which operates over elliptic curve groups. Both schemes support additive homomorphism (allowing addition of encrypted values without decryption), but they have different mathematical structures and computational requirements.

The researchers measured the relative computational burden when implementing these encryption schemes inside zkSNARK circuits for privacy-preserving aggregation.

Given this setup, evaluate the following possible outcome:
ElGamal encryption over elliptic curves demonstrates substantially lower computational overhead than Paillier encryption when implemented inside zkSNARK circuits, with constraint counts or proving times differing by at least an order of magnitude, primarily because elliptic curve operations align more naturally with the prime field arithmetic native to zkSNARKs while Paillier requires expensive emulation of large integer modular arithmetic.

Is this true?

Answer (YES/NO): NO